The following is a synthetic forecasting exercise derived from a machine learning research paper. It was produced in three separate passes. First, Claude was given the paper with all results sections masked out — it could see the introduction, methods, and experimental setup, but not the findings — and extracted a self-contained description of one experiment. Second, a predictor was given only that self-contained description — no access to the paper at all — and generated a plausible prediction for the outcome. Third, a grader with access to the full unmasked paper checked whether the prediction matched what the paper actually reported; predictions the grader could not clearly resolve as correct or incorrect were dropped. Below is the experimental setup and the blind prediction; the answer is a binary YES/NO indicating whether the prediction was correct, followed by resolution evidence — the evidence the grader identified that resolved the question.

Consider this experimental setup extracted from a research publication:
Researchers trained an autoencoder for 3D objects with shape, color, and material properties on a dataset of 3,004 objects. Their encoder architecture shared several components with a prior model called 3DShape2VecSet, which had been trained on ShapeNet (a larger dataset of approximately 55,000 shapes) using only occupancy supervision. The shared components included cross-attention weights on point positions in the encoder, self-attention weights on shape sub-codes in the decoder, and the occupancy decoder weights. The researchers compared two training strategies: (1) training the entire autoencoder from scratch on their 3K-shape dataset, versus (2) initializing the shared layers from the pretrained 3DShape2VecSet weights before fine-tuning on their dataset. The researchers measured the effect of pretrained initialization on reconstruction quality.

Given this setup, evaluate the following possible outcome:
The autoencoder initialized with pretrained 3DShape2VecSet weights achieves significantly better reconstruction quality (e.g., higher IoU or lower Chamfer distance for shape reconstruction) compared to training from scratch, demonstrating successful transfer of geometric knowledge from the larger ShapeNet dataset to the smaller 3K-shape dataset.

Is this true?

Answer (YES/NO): NO